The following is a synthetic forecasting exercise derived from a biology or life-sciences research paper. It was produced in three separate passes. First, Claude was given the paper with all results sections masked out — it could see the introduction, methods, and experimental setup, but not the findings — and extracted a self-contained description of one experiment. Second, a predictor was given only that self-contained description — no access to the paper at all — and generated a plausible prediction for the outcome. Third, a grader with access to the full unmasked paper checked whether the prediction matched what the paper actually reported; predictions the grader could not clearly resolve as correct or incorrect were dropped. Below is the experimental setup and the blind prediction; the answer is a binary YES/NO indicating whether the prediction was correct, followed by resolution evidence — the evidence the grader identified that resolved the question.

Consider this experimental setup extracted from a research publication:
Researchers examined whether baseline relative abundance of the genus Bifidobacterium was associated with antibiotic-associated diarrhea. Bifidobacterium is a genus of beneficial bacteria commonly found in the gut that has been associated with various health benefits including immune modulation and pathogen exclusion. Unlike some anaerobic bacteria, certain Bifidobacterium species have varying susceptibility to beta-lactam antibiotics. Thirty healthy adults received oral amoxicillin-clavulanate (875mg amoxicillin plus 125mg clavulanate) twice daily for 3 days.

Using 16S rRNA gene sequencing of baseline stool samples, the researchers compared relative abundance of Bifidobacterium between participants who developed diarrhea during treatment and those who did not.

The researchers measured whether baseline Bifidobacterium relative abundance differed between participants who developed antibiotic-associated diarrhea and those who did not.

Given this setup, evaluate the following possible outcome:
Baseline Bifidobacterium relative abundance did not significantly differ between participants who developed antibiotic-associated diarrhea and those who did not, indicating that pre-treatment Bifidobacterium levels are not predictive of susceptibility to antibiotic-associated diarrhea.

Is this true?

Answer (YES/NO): YES